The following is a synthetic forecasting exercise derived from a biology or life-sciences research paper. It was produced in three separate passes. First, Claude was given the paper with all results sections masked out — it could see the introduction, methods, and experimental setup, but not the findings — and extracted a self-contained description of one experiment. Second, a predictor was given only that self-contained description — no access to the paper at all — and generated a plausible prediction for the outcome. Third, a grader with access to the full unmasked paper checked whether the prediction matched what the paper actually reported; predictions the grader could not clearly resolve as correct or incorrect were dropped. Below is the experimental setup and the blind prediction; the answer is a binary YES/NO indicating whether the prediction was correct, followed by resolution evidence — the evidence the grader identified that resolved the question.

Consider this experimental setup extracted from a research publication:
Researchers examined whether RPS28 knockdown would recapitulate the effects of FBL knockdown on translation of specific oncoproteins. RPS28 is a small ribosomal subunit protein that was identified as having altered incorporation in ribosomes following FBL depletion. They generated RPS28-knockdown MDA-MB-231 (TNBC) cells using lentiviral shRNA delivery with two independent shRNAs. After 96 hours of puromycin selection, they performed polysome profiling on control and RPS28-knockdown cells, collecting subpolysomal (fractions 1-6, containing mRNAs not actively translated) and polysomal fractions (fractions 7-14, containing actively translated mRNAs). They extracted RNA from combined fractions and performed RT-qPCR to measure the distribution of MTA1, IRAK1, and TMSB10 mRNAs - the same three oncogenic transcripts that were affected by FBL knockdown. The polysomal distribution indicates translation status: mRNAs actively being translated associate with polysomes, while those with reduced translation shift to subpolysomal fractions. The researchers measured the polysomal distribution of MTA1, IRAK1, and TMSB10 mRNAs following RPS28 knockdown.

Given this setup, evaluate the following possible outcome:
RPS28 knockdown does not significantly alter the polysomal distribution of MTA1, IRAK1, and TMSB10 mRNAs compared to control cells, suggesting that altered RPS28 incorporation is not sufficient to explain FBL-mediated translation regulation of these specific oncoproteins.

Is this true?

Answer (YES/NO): NO